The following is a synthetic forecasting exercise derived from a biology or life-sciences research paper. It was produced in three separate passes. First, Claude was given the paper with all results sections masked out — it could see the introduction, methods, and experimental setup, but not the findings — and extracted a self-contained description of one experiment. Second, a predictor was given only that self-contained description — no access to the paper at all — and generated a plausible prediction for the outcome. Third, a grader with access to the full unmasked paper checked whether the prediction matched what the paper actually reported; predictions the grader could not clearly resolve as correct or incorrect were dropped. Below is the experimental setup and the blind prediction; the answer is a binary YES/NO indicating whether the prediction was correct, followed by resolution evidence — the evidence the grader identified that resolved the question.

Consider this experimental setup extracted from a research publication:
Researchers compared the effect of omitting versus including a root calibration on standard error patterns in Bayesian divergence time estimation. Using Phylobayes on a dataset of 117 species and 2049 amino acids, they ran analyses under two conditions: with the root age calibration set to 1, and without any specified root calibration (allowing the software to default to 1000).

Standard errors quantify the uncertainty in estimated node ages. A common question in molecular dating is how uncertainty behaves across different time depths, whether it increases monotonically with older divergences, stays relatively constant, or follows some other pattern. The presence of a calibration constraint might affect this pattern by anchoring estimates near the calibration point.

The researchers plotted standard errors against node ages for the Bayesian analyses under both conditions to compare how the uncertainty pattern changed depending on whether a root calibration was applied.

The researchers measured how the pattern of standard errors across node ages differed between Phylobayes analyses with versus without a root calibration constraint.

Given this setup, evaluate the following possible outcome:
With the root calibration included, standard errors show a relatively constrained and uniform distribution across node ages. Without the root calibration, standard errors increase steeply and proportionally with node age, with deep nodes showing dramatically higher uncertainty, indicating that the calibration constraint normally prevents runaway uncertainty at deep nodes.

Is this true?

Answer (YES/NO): NO